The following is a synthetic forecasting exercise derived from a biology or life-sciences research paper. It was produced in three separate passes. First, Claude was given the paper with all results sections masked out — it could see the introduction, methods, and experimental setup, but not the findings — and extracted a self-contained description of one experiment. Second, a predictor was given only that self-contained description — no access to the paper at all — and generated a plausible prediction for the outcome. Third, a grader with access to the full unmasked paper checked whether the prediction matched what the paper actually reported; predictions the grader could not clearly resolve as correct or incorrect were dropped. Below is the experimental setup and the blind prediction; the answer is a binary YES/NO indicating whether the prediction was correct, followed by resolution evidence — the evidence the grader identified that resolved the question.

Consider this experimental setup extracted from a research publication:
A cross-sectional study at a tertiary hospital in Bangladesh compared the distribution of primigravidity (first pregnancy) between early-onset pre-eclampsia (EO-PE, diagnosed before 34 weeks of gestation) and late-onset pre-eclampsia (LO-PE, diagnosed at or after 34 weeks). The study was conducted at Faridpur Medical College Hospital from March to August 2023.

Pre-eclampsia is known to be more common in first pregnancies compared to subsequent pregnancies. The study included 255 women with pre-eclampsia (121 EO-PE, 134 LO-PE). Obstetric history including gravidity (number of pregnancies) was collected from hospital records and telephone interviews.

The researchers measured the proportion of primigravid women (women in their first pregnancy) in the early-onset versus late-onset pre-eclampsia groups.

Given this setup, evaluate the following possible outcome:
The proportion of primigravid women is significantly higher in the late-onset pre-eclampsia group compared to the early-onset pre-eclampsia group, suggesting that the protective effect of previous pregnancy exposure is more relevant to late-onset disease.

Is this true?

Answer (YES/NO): NO